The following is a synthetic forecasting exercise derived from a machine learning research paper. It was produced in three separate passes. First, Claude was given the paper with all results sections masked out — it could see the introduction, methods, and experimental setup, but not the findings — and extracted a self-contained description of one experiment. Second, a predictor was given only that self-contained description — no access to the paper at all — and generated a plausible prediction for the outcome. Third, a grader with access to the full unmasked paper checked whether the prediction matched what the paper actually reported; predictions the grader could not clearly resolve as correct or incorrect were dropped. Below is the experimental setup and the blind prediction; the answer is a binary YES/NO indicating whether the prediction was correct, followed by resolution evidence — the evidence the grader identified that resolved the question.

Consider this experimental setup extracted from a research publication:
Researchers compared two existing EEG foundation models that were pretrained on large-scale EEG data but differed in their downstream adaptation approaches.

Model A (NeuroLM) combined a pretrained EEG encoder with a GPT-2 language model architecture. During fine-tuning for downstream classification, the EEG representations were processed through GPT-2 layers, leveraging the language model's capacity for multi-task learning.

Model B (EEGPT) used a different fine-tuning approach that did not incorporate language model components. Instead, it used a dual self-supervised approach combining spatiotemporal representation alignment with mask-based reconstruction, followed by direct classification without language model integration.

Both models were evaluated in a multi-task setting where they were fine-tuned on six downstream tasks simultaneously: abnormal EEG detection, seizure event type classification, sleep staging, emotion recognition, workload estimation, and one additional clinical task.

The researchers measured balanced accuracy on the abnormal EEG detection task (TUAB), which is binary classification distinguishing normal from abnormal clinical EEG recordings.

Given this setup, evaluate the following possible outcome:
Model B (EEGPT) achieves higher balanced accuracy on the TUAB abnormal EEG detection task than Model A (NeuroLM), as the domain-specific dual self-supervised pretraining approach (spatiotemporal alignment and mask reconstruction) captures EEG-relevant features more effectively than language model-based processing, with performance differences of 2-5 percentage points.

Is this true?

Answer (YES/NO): NO